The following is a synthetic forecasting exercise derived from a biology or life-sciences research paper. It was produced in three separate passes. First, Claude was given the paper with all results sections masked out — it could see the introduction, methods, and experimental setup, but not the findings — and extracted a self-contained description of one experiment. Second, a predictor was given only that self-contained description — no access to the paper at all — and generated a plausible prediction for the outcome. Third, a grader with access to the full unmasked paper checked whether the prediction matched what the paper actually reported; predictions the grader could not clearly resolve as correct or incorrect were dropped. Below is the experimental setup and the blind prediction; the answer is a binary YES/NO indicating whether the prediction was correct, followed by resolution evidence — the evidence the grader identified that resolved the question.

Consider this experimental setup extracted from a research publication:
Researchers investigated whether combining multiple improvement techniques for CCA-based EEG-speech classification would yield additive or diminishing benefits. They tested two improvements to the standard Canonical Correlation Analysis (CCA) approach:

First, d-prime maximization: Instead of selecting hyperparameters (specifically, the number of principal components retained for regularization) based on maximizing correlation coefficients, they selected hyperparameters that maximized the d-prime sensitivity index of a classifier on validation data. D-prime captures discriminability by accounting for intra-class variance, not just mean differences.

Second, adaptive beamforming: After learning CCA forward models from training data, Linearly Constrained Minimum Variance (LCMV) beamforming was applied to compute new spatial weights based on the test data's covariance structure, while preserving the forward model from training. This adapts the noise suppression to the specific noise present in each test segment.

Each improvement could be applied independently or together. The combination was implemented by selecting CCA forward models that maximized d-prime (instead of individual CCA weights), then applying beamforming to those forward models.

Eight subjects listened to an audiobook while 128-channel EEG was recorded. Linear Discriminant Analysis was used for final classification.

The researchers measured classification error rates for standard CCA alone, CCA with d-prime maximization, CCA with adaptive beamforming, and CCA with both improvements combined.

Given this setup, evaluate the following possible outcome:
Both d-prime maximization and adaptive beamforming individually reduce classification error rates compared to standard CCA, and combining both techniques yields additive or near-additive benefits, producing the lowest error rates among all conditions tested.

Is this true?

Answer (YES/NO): NO